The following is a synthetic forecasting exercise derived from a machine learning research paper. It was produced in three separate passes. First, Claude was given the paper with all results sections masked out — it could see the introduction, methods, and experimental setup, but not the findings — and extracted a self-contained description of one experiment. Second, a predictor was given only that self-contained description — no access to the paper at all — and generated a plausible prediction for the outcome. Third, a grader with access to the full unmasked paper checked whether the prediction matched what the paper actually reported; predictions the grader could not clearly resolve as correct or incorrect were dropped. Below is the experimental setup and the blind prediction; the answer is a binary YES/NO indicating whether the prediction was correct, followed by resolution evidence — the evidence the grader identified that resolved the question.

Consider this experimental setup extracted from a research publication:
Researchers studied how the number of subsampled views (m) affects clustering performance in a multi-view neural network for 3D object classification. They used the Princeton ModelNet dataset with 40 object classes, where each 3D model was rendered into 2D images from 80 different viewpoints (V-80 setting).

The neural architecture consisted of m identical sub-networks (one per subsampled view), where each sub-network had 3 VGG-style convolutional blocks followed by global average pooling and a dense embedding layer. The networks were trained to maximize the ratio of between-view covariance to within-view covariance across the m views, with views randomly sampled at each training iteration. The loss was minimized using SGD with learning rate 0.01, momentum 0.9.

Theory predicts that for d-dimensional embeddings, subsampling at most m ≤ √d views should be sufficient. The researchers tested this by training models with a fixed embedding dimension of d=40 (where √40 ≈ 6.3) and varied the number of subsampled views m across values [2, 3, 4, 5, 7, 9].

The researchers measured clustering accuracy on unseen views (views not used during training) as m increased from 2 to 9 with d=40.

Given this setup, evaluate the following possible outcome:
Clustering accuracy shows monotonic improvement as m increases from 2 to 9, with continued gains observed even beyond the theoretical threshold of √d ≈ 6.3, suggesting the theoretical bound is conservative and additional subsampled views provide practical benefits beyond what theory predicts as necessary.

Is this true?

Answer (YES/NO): NO